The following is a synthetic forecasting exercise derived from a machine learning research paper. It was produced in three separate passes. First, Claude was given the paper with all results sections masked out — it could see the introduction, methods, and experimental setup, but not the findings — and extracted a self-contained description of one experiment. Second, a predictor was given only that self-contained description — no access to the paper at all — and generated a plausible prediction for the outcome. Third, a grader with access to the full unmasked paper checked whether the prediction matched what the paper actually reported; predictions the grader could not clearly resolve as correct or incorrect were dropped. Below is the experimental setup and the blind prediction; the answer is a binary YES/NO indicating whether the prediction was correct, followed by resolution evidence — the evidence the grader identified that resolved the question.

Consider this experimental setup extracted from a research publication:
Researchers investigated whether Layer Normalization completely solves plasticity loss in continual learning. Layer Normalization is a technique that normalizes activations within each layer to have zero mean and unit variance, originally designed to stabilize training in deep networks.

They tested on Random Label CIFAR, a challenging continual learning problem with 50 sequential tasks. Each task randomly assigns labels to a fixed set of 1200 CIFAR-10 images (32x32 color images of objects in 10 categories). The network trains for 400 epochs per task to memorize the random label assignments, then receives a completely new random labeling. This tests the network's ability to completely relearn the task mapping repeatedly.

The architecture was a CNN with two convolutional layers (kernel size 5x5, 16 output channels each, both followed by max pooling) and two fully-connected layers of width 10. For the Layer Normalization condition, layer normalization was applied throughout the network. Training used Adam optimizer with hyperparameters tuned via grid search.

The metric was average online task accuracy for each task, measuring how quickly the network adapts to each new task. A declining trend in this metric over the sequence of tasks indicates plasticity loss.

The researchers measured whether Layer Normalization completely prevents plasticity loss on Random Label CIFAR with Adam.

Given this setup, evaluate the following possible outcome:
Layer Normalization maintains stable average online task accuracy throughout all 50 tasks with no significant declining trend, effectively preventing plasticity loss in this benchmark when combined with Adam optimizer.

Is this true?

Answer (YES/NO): NO